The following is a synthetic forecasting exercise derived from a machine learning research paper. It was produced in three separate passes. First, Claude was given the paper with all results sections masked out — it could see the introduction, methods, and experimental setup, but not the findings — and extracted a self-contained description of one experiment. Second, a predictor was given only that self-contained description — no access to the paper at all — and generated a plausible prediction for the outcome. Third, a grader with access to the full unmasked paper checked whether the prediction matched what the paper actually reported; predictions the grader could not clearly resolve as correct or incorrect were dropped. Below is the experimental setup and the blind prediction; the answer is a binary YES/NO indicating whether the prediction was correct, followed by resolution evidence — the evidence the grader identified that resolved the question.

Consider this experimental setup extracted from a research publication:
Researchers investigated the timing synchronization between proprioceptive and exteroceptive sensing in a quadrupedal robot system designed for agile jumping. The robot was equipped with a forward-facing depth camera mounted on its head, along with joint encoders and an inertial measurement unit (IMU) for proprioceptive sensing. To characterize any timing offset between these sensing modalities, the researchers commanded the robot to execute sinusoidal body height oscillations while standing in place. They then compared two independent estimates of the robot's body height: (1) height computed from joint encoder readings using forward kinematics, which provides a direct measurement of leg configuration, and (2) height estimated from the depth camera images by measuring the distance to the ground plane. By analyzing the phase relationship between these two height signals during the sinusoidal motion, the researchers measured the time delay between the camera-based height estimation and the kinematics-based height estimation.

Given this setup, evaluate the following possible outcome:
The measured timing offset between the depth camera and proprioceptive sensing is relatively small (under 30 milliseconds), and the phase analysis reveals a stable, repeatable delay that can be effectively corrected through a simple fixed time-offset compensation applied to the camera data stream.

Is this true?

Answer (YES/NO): NO